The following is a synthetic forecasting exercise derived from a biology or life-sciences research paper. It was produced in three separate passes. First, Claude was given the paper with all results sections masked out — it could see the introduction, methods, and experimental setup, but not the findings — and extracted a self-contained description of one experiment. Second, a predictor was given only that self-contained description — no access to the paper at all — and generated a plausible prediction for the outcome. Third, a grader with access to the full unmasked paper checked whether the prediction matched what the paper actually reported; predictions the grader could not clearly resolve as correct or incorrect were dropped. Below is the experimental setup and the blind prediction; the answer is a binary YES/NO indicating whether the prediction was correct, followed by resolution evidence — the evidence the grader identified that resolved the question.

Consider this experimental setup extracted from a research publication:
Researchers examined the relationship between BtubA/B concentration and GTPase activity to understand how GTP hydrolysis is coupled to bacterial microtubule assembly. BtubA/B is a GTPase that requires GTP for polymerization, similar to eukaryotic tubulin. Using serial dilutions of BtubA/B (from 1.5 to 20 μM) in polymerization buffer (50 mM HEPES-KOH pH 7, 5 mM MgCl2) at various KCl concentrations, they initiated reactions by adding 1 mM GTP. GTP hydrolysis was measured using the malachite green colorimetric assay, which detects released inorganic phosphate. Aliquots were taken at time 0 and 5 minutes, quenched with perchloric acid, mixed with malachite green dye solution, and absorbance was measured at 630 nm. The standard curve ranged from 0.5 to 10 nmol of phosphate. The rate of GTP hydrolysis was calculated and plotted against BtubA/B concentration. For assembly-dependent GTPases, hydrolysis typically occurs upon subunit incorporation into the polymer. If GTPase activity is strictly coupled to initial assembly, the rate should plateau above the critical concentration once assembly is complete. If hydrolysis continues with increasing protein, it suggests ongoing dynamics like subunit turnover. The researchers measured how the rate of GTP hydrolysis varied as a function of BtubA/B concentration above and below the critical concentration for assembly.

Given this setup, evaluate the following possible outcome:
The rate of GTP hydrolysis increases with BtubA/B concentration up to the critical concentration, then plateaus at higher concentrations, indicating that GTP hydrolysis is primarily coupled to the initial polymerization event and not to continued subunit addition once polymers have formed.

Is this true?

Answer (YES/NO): NO